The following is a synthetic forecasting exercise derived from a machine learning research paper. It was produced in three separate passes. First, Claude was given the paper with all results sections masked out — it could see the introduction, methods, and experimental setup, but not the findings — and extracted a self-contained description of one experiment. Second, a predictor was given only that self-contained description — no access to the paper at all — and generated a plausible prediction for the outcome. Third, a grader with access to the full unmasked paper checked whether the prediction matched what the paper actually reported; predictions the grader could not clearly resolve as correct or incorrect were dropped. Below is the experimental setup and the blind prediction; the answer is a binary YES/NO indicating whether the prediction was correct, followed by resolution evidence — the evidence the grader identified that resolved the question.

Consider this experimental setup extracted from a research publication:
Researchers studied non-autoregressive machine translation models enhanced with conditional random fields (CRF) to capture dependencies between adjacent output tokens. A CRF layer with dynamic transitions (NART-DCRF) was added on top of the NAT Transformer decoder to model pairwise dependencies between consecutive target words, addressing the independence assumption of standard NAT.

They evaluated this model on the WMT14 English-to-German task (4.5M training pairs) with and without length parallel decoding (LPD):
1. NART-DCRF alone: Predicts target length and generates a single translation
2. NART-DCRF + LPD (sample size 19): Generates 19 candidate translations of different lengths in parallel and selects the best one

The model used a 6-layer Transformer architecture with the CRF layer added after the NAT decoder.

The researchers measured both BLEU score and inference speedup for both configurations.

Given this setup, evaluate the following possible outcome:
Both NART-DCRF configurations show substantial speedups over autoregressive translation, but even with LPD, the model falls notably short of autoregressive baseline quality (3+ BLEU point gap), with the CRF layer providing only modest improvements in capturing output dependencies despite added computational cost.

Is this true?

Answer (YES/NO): NO